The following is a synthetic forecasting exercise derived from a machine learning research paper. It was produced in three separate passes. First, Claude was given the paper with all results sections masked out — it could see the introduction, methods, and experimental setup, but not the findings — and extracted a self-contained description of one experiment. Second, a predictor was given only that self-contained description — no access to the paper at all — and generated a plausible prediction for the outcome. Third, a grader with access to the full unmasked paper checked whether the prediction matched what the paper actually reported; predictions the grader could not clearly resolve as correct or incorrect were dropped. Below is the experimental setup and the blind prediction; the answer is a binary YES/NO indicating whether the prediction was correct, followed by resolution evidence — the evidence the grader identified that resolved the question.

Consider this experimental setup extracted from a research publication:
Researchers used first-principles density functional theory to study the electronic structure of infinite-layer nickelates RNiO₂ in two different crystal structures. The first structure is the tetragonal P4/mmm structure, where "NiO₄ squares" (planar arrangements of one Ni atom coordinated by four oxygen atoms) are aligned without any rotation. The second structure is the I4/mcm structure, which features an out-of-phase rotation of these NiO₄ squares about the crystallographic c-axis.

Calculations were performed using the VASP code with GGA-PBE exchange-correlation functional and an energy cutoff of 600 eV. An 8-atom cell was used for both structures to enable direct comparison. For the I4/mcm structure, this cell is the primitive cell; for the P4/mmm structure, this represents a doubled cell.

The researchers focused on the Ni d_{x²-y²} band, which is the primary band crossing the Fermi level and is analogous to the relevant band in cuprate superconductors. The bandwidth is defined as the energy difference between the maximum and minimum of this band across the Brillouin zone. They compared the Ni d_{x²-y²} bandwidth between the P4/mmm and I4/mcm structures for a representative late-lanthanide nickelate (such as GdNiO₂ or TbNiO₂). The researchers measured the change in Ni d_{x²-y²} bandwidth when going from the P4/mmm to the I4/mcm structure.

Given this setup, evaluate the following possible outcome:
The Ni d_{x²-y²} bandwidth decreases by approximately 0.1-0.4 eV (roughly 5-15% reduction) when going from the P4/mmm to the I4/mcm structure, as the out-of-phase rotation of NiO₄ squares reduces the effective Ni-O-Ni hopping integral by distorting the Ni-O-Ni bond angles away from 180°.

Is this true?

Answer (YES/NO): NO